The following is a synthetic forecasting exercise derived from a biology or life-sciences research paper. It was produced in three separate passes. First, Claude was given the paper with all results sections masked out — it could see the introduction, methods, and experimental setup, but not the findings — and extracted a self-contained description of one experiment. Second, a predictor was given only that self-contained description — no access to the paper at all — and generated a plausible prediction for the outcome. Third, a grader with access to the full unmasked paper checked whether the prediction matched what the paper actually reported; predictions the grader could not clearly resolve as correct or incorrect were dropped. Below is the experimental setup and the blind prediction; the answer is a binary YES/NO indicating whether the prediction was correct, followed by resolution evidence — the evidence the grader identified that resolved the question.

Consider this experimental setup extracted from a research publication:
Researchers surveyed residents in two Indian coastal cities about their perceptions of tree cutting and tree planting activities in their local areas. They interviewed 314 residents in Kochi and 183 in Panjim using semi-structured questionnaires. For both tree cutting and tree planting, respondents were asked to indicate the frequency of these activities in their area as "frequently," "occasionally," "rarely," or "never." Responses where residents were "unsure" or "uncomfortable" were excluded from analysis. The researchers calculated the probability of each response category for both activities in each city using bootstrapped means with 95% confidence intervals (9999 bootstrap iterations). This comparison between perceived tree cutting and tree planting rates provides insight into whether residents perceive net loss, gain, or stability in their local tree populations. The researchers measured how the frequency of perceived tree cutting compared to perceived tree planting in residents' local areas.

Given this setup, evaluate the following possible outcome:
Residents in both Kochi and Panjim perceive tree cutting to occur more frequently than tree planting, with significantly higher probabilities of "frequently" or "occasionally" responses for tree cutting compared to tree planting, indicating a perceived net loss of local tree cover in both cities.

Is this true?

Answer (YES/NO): NO